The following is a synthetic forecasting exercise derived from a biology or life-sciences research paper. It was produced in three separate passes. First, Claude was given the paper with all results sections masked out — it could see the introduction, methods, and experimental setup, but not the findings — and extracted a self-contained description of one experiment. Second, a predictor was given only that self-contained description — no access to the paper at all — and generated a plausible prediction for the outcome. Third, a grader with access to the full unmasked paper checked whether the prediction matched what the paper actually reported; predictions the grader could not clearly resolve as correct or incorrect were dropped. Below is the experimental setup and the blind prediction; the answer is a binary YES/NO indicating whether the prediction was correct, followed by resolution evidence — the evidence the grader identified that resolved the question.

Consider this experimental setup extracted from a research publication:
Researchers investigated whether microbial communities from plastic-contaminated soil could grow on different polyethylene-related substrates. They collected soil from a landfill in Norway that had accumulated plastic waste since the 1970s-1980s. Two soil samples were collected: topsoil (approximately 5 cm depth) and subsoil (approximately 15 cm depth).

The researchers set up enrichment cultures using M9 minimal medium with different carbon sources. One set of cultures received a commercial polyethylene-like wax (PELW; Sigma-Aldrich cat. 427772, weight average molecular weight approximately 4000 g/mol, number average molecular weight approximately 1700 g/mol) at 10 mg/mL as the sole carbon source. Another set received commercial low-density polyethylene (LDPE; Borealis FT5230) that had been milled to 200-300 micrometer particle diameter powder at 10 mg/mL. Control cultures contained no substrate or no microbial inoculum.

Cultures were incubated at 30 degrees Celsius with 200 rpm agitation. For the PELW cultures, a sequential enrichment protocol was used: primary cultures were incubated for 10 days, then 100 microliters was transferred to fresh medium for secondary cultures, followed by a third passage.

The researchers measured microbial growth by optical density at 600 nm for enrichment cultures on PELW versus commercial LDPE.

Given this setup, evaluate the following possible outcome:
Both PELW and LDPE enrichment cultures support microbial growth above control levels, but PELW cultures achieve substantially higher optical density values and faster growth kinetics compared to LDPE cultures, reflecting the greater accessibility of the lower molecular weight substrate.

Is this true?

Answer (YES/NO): NO